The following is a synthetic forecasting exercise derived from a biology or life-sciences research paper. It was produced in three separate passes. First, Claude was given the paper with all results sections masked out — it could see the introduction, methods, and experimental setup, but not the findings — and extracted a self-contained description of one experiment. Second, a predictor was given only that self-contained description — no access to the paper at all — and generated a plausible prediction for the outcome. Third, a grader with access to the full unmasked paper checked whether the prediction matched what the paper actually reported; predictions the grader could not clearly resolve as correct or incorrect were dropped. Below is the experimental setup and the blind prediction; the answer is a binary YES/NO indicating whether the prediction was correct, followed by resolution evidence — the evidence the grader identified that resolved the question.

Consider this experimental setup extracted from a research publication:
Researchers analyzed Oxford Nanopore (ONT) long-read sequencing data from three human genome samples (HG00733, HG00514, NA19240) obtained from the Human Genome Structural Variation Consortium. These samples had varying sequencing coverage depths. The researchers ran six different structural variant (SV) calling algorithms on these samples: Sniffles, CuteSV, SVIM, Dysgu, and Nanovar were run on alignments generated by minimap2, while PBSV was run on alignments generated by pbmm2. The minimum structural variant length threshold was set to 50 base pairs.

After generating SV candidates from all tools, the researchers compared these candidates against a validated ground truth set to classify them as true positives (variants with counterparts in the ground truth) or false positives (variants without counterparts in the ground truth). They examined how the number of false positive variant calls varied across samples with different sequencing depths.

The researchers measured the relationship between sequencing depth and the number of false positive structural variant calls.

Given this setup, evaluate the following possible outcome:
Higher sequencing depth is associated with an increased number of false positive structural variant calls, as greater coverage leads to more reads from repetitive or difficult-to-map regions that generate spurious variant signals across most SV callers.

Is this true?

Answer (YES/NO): YES